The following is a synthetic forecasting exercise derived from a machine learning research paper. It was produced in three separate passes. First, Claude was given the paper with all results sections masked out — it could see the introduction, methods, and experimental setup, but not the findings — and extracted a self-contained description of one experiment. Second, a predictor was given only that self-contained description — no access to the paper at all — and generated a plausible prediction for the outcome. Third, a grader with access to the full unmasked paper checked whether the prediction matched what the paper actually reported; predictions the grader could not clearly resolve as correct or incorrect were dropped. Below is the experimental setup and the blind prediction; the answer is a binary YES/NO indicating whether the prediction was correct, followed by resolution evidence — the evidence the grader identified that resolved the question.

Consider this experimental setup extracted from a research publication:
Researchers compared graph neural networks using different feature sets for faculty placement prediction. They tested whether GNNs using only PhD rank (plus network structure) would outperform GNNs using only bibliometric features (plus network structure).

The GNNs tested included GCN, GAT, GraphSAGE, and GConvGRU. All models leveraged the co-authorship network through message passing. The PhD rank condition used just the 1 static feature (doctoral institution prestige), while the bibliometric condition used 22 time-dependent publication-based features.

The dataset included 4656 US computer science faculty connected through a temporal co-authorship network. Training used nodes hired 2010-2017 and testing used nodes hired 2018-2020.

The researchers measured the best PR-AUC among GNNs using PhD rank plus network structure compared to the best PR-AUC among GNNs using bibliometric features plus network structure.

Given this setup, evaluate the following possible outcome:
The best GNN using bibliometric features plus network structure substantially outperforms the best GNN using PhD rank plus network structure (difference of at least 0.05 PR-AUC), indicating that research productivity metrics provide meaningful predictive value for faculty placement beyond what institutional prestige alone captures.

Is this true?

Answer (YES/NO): NO